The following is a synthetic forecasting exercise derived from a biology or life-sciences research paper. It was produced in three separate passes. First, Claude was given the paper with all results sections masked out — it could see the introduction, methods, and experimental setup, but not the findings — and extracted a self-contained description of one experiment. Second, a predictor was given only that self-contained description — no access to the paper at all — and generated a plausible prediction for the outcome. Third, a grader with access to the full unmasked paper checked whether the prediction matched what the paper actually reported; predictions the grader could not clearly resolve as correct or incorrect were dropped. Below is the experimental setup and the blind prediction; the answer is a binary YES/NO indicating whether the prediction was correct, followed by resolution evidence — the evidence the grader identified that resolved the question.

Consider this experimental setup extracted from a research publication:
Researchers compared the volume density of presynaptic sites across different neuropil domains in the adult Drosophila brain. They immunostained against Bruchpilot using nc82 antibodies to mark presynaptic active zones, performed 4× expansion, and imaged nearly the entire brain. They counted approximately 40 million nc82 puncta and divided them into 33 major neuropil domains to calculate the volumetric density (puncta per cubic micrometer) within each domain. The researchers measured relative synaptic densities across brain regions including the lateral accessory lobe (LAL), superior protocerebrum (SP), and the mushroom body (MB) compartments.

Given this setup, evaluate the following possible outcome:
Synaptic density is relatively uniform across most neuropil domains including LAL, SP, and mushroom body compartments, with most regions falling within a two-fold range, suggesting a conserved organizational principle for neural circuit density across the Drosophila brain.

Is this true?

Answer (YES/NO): NO